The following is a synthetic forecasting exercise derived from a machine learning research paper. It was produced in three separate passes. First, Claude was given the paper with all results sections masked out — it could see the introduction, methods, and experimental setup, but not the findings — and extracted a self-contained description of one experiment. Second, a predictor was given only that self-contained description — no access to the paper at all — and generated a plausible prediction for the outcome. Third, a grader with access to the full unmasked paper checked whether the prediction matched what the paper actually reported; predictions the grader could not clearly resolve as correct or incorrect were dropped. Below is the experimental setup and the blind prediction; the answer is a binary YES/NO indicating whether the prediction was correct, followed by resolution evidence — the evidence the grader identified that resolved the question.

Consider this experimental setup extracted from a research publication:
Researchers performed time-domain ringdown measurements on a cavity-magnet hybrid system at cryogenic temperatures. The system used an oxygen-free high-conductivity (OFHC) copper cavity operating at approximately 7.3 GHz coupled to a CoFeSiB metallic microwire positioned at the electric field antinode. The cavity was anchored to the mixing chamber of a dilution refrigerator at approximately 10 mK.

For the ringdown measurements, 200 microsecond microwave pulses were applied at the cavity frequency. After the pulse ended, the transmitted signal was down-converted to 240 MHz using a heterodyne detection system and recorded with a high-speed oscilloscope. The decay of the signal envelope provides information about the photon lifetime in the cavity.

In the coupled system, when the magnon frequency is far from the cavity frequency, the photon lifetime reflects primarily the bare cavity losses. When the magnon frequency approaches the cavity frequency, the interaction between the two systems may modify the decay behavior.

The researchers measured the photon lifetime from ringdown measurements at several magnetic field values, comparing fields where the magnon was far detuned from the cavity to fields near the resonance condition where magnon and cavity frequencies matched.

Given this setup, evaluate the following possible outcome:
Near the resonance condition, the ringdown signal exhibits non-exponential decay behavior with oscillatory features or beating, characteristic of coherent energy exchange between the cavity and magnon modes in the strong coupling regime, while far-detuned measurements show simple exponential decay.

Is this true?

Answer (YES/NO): NO